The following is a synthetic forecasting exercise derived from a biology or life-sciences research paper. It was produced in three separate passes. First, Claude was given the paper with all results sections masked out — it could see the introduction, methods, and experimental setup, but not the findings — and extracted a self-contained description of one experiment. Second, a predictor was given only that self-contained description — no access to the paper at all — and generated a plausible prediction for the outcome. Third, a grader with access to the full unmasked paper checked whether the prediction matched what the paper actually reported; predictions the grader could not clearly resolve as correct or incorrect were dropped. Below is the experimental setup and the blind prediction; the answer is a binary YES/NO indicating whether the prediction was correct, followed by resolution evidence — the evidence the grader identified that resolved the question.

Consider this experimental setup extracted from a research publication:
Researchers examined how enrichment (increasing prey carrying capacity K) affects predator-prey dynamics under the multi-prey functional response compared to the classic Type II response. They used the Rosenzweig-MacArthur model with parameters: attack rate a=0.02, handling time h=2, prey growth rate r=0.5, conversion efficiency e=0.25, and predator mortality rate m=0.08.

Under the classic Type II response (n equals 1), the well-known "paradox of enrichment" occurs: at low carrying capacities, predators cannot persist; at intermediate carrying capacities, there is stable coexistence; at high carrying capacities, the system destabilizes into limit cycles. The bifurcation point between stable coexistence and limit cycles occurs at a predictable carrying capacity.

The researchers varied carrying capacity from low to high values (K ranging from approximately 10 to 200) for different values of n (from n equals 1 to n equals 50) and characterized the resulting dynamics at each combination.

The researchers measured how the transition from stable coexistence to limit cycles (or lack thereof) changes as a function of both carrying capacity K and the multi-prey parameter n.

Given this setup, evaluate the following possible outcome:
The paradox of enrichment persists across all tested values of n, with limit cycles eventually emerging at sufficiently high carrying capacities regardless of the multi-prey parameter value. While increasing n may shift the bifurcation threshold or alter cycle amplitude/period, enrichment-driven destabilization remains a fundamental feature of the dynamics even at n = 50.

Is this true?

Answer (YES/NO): NO